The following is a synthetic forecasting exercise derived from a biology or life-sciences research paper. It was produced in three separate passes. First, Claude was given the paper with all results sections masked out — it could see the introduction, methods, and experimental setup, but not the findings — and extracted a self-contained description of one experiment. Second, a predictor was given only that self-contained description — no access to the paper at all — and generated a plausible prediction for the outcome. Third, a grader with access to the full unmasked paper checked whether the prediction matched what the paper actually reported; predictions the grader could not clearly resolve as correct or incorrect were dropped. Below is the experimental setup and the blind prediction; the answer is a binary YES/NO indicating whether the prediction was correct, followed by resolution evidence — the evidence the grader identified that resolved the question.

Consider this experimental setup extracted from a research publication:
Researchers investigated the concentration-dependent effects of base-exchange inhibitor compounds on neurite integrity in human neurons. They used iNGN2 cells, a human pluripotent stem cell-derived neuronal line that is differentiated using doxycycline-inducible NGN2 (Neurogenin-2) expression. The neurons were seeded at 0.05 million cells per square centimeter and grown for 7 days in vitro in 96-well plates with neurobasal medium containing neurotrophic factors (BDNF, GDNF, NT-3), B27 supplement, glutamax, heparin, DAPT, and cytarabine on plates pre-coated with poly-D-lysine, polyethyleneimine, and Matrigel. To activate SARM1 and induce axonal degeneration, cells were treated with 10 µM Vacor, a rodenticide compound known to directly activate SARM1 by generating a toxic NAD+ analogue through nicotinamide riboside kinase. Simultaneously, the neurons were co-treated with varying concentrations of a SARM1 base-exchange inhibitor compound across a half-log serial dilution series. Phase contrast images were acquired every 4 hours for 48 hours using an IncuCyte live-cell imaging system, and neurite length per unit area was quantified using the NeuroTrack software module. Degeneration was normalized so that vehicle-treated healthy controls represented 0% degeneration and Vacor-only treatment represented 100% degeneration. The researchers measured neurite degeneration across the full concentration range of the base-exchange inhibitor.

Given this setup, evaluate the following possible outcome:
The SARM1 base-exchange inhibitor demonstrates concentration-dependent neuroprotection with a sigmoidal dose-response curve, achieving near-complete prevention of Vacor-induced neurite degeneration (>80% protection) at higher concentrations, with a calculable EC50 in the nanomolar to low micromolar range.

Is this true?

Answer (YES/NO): NO